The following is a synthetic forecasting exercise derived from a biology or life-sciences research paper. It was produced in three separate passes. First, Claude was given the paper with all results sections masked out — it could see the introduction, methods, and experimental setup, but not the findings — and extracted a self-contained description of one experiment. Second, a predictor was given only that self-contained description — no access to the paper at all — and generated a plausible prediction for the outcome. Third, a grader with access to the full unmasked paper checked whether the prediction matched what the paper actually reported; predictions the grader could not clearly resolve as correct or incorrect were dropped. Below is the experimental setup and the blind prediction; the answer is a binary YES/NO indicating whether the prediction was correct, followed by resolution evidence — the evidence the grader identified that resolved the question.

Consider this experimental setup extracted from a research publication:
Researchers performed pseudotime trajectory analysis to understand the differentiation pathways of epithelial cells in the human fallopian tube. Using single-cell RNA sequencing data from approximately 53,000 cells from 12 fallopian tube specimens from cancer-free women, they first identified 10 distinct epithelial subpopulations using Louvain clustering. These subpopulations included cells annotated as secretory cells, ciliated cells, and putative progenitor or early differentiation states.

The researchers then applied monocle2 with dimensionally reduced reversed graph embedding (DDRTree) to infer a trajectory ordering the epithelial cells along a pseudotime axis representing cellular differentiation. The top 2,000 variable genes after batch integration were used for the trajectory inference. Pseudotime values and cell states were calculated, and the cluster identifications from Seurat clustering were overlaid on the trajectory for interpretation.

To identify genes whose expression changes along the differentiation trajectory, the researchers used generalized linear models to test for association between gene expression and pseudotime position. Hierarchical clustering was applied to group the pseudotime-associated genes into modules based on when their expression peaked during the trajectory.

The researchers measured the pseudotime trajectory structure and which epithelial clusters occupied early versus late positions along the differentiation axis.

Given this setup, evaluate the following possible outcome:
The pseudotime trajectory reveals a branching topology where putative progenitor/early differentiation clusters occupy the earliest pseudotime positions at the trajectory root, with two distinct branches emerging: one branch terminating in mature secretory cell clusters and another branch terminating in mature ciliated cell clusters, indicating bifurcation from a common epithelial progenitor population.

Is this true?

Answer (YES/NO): NO